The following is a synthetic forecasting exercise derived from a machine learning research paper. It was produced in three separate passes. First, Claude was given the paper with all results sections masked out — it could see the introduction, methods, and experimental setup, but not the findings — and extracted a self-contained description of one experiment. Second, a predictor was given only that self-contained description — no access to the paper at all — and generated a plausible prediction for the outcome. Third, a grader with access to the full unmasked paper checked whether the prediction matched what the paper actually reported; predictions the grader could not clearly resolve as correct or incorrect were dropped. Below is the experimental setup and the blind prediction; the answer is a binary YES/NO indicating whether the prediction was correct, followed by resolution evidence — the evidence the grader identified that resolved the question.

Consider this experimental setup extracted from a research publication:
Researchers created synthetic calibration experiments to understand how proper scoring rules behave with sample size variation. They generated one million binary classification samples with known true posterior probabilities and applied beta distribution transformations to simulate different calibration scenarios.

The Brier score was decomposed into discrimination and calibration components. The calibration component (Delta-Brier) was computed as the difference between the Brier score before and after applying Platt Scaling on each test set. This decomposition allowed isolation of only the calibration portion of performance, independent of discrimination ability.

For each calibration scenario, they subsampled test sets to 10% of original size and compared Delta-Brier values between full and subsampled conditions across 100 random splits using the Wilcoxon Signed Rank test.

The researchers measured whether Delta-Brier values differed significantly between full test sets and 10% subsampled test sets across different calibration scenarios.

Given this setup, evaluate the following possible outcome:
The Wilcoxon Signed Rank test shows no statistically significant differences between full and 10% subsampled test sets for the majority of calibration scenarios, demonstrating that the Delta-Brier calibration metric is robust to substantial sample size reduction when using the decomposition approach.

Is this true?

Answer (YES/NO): YES